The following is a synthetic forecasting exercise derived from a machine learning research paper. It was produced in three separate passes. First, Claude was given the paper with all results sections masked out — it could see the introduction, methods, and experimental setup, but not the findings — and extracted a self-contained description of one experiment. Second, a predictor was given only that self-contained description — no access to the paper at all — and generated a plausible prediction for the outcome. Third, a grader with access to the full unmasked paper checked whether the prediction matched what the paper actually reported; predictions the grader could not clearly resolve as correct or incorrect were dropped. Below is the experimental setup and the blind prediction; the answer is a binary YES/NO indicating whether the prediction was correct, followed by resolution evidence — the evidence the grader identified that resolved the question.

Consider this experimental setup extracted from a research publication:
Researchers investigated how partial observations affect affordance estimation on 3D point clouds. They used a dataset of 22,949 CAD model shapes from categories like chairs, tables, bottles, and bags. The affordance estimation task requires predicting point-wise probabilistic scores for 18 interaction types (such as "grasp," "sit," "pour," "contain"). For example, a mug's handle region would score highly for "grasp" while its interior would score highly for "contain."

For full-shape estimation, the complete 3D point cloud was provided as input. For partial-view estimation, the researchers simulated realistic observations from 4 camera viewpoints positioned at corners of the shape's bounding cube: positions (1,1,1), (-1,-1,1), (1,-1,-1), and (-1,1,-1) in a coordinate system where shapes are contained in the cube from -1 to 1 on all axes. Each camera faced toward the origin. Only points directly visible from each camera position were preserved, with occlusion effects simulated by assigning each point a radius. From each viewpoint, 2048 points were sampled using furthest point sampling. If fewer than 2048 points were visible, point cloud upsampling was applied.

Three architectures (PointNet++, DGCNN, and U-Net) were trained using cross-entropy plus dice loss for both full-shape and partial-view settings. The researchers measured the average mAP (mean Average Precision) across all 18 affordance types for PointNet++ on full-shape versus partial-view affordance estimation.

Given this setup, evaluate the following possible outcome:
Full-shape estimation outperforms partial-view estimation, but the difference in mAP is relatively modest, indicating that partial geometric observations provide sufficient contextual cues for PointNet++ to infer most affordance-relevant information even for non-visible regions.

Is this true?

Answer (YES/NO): YES